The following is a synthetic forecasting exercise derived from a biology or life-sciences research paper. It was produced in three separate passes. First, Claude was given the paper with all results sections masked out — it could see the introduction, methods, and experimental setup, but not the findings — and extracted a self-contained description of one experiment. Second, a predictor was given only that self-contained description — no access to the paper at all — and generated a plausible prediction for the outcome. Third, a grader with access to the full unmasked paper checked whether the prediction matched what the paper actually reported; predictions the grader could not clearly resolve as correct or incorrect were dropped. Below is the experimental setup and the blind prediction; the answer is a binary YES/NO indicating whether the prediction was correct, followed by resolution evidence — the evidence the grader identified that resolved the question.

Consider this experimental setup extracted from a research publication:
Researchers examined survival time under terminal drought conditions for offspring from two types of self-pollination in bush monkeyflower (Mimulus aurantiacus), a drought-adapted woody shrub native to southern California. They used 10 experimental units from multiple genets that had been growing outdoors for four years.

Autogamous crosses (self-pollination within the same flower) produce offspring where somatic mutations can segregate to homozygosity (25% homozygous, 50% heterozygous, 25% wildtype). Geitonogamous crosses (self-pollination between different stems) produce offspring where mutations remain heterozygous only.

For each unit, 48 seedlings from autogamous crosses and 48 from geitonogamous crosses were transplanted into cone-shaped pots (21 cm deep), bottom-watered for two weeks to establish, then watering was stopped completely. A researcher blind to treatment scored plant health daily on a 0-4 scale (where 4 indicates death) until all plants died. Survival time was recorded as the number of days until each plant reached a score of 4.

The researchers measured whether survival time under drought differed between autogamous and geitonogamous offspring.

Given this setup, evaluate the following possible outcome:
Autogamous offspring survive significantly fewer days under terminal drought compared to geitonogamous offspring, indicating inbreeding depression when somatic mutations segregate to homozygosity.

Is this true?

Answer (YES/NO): NO